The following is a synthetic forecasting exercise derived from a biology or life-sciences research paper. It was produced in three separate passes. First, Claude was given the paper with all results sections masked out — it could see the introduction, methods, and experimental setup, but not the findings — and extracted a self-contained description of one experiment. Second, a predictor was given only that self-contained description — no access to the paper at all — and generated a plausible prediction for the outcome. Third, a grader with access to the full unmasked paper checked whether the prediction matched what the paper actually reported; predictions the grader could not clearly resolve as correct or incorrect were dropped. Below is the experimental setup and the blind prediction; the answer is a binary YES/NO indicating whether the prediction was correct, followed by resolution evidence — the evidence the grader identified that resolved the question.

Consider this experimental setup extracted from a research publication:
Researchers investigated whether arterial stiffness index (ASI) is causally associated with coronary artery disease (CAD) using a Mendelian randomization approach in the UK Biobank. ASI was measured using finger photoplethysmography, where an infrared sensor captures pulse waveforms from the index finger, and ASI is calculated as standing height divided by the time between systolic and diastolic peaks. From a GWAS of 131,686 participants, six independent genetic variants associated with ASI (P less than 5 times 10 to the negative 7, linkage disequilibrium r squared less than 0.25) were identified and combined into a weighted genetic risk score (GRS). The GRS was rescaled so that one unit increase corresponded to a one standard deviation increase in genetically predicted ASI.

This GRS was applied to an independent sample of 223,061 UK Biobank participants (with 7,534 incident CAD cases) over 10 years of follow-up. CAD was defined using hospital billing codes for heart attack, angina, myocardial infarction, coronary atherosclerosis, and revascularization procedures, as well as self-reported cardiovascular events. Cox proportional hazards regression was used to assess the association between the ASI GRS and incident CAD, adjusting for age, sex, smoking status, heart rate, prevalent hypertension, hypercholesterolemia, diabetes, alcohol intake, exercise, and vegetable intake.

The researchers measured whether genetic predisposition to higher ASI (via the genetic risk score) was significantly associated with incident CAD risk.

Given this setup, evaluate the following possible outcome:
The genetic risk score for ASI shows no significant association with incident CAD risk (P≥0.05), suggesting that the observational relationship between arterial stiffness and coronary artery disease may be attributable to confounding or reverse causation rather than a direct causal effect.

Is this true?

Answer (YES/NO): YES